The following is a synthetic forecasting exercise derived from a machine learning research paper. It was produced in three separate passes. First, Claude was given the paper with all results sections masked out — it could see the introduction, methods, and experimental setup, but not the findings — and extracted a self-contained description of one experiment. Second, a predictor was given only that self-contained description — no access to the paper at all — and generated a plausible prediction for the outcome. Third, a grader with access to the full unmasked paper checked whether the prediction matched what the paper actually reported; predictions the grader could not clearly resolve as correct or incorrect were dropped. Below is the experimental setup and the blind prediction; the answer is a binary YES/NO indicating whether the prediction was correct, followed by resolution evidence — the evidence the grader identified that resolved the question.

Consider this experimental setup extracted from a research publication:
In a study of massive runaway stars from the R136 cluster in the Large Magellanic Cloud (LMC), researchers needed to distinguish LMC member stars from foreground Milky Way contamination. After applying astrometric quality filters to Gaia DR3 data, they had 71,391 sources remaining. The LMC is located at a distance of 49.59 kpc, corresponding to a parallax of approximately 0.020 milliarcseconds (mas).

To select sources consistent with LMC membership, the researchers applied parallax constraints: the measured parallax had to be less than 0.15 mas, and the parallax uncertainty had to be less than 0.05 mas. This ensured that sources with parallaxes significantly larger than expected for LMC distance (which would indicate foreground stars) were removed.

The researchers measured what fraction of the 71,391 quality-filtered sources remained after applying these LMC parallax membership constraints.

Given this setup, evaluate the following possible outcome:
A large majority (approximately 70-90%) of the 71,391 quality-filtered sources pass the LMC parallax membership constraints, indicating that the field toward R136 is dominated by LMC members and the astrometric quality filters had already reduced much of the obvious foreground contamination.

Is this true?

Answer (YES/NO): NO